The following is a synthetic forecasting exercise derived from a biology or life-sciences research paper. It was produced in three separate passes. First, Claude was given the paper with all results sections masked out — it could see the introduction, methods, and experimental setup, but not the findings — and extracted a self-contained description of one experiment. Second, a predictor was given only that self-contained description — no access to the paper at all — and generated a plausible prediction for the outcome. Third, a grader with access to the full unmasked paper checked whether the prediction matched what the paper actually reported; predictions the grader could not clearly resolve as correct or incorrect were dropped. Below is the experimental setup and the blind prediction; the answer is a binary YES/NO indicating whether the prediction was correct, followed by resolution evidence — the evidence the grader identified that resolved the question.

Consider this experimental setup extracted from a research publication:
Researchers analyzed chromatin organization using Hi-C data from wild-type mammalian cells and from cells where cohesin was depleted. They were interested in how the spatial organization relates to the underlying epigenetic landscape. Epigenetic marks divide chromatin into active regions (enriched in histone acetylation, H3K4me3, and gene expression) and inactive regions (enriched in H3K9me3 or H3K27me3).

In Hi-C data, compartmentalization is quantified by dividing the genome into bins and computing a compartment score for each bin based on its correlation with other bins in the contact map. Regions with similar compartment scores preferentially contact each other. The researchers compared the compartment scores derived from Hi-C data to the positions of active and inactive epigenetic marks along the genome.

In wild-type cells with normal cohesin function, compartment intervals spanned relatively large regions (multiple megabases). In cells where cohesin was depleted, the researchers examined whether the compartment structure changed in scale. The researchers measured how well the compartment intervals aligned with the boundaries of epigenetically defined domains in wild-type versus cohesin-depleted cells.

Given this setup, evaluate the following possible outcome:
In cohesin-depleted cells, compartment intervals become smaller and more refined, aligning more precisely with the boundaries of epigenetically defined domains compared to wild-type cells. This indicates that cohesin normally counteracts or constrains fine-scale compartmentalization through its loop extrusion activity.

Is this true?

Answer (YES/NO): YES